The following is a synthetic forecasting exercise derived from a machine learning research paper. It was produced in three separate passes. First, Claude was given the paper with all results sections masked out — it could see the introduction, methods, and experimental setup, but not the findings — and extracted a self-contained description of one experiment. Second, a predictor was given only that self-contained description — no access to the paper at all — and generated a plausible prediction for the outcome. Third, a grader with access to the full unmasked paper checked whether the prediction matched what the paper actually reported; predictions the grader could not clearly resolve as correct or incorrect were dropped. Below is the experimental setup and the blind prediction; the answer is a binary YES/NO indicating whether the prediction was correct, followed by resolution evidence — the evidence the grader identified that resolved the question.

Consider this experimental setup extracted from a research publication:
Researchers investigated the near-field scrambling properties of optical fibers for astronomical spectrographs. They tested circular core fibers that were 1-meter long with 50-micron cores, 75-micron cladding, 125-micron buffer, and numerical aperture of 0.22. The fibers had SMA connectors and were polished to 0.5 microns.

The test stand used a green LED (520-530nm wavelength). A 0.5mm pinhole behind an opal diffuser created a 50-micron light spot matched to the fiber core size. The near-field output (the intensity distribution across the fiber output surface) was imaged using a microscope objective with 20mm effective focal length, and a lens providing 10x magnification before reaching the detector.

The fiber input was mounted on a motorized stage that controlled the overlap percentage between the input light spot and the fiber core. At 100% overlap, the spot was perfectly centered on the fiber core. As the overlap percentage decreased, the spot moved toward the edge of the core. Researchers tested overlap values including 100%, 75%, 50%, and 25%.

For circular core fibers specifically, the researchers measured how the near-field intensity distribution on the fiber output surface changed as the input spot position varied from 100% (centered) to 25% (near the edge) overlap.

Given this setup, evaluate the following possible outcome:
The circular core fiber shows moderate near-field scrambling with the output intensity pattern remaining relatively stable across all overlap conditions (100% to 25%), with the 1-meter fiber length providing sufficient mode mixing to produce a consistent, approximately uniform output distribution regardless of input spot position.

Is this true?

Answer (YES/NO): NO